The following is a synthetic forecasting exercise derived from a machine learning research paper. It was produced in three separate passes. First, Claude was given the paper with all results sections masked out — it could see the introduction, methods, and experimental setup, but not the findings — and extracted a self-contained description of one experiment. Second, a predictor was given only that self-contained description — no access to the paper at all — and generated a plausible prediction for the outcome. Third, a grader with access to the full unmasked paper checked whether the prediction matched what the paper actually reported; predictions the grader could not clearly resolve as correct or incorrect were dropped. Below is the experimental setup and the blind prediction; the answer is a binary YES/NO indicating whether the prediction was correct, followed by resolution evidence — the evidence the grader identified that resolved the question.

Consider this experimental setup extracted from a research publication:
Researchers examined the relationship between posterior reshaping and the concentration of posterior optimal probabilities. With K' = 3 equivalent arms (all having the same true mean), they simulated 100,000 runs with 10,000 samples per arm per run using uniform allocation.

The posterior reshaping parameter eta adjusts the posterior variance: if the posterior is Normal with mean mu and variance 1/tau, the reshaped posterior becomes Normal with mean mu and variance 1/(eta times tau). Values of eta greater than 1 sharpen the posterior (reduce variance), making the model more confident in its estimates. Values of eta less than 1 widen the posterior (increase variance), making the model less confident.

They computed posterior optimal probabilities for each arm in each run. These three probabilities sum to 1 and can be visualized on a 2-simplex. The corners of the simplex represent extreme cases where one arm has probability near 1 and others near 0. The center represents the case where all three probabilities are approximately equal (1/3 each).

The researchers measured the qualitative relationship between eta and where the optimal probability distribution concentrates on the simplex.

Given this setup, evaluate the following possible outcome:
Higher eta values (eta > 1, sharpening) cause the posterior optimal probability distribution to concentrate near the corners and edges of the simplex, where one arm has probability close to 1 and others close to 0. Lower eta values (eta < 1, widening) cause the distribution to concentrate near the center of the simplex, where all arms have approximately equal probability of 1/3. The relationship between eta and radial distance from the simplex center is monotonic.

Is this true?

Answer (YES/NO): YES